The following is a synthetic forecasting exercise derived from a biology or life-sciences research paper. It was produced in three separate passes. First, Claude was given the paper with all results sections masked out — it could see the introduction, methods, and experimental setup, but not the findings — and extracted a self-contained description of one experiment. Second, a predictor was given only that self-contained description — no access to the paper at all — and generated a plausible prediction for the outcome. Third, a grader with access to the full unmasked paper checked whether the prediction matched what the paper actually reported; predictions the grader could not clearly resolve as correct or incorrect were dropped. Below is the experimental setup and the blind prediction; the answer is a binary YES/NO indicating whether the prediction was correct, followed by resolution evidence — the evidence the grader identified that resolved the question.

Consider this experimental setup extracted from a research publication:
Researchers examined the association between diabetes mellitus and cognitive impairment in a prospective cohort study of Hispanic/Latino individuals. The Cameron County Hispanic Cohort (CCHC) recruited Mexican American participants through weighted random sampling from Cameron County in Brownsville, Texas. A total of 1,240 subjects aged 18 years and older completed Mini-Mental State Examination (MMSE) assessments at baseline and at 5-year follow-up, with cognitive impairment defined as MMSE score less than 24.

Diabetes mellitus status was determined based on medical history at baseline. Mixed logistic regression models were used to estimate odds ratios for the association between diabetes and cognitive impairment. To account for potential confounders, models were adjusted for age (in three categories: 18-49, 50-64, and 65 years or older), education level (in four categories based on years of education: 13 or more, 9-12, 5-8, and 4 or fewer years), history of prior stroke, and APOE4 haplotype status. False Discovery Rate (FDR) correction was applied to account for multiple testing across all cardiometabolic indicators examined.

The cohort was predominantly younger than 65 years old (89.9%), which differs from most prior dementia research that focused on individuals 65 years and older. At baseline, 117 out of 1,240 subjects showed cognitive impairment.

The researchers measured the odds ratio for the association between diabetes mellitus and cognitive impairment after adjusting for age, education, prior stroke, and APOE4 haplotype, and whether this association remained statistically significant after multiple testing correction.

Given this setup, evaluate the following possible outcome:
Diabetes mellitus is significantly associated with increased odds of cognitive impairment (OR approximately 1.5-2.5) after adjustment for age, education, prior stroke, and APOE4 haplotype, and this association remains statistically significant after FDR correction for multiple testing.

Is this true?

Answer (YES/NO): YES